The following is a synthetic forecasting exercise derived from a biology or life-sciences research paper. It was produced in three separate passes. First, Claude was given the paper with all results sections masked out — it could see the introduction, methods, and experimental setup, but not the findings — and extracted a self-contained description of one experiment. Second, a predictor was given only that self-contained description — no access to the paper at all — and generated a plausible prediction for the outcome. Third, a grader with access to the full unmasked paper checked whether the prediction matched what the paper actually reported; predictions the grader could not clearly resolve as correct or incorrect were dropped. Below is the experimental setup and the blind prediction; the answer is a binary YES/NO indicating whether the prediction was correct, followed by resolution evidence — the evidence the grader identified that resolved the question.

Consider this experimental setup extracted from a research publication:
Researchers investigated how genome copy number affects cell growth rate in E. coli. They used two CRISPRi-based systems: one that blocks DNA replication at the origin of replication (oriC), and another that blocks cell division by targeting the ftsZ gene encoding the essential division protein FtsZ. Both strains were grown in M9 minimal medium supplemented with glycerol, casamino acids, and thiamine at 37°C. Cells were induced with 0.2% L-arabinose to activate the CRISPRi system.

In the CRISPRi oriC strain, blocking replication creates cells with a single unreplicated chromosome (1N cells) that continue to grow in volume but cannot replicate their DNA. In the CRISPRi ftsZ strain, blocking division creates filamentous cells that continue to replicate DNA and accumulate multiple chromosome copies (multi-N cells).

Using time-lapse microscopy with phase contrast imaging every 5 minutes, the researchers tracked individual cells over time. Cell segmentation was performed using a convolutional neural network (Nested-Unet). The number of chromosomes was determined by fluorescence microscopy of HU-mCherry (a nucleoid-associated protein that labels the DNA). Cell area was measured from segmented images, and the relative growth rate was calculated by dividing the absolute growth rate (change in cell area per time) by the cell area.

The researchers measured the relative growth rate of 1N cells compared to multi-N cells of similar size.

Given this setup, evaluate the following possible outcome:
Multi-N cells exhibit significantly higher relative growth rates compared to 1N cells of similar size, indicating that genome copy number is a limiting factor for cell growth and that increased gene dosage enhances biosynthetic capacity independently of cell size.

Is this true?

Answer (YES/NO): YES